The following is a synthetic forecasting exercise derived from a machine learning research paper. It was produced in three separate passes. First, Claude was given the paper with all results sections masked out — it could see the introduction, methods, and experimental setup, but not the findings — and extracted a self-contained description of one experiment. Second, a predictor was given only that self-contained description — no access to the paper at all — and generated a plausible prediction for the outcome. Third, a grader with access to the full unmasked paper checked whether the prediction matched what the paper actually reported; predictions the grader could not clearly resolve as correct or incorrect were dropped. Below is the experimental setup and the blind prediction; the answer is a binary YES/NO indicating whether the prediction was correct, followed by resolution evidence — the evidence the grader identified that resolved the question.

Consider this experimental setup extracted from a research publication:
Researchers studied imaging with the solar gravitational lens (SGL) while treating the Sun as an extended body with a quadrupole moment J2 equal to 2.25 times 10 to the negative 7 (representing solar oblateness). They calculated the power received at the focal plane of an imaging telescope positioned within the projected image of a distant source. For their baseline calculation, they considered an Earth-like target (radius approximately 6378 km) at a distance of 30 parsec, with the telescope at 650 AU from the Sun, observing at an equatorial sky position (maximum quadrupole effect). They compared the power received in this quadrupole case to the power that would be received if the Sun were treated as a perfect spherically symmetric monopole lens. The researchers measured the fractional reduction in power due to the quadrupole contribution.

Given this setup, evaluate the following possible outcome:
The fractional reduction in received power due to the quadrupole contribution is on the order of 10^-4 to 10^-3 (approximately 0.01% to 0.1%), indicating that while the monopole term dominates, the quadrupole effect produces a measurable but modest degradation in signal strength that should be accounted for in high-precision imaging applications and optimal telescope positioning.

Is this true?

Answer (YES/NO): NO